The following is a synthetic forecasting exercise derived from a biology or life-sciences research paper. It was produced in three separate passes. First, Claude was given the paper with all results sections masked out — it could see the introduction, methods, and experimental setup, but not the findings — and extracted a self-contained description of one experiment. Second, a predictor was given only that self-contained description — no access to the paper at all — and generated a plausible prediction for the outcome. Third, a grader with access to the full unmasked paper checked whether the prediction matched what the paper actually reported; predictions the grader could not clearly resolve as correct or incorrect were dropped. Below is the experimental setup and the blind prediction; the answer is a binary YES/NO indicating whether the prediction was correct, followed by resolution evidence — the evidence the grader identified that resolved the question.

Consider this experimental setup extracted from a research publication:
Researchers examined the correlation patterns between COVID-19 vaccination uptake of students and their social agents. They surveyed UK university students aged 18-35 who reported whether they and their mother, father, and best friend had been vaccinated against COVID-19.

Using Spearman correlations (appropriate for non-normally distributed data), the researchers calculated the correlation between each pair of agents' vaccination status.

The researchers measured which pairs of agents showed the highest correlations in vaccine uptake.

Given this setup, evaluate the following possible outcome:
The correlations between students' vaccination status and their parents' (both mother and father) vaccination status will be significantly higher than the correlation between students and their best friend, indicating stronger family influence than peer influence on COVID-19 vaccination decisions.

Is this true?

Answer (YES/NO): NO